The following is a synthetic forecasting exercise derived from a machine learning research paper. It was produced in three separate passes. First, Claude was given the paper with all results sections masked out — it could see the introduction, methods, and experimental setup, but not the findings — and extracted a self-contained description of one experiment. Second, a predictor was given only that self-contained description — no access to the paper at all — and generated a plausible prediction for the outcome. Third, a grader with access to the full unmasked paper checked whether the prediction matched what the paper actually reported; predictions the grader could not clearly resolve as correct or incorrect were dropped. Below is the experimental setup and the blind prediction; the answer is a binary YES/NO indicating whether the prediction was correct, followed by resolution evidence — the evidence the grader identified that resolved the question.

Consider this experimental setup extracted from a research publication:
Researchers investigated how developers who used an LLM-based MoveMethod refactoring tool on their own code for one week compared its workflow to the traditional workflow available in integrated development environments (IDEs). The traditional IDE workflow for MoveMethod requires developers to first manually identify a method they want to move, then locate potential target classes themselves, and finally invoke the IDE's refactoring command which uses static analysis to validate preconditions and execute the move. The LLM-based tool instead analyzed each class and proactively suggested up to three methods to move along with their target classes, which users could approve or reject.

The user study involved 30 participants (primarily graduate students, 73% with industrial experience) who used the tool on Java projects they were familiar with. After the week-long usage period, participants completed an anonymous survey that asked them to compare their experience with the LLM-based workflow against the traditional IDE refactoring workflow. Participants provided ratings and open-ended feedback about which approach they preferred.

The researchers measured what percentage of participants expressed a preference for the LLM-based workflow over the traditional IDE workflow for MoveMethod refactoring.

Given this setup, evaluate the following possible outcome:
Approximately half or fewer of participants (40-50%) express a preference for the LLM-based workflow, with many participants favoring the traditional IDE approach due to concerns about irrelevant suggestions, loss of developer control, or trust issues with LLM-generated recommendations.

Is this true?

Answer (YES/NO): NO